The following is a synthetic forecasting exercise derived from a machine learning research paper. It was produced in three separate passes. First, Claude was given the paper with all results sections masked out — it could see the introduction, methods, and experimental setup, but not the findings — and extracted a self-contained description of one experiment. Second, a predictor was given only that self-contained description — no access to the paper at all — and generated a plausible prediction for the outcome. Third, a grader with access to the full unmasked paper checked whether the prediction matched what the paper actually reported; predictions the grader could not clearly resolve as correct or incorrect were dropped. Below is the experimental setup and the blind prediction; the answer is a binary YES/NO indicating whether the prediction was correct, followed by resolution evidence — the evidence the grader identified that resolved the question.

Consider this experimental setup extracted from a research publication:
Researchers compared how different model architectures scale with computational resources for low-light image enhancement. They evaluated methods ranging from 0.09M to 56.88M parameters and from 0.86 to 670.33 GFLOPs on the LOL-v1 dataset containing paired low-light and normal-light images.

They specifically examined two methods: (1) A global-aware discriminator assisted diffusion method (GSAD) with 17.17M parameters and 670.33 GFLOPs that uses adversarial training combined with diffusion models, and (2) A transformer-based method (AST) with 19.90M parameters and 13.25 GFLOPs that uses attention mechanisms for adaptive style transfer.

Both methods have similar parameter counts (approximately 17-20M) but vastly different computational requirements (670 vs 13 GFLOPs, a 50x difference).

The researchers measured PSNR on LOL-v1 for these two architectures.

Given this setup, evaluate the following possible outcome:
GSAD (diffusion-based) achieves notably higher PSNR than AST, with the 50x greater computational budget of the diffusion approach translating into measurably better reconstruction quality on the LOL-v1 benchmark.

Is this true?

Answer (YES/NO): YES